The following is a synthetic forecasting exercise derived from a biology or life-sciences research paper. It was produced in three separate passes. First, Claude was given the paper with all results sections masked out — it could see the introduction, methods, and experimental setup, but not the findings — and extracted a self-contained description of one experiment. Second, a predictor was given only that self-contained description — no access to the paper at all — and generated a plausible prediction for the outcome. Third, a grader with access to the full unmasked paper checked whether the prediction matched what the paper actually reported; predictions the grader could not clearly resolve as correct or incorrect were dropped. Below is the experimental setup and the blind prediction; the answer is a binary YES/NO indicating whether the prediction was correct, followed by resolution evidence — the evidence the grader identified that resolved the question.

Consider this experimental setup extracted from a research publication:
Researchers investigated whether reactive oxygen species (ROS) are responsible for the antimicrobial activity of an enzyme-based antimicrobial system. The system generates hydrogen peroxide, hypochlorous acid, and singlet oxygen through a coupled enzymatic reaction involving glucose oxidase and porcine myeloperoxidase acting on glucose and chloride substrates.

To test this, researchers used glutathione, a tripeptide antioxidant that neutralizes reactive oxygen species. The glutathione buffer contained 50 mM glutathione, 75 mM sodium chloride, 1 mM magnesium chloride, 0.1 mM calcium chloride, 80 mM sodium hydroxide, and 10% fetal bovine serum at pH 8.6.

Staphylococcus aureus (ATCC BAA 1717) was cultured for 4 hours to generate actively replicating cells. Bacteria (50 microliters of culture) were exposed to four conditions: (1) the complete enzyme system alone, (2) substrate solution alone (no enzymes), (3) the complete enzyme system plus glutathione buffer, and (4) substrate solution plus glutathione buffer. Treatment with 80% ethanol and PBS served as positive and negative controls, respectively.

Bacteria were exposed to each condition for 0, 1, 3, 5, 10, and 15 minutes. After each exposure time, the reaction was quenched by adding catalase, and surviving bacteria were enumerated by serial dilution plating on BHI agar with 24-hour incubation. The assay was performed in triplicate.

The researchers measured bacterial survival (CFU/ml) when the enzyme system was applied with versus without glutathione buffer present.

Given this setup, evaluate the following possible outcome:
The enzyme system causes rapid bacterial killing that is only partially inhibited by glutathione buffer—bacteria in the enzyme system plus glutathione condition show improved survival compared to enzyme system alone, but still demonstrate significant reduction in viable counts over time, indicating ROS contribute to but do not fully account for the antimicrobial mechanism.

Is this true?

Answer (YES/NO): NO